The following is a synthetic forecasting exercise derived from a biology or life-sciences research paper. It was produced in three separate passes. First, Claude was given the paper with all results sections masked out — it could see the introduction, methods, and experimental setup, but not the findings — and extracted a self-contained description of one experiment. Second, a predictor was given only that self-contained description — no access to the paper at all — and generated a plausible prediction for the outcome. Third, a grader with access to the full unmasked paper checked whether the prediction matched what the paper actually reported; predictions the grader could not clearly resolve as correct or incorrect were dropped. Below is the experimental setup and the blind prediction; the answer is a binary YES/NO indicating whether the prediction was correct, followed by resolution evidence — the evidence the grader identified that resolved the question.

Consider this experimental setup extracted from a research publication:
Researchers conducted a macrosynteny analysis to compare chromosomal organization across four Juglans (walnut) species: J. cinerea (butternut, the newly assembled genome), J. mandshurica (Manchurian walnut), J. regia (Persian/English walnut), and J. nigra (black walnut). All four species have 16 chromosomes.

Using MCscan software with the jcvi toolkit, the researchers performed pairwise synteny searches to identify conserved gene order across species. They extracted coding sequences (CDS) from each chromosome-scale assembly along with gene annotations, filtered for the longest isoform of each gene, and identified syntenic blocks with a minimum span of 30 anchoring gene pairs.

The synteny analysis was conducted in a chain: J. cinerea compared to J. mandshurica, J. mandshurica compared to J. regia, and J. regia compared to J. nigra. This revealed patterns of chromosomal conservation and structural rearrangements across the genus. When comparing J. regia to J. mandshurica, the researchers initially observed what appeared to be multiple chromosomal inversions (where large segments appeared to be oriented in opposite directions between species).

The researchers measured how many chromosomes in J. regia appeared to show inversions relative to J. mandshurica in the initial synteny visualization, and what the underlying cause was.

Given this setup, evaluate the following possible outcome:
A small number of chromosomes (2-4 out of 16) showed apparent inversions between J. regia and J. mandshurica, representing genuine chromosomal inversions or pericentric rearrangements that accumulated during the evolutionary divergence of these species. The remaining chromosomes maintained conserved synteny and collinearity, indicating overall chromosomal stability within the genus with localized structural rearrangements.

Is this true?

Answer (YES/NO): NO